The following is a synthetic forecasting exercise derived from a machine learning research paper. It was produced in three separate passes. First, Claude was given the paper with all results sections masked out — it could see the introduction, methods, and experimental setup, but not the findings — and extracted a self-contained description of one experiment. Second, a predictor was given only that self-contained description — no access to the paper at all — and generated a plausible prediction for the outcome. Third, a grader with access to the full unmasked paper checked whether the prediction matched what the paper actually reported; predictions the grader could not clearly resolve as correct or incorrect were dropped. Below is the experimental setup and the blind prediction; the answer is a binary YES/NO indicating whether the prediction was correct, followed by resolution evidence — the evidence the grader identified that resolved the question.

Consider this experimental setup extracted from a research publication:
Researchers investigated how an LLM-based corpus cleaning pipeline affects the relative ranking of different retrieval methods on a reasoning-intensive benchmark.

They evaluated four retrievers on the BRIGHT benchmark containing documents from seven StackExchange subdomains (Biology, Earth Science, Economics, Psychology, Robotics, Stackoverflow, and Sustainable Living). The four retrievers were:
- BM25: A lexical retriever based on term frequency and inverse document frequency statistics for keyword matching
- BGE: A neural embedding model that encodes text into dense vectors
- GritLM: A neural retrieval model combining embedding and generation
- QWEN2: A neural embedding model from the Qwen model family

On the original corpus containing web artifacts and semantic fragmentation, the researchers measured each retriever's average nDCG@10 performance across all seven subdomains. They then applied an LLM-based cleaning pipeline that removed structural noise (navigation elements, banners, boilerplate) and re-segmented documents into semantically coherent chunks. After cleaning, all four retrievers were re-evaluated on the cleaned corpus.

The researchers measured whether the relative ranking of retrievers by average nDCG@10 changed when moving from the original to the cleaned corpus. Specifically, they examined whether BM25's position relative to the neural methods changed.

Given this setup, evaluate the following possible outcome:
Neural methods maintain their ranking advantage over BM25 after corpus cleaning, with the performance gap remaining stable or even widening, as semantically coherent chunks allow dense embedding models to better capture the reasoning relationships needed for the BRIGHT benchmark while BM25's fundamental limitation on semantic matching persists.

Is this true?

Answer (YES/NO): YES